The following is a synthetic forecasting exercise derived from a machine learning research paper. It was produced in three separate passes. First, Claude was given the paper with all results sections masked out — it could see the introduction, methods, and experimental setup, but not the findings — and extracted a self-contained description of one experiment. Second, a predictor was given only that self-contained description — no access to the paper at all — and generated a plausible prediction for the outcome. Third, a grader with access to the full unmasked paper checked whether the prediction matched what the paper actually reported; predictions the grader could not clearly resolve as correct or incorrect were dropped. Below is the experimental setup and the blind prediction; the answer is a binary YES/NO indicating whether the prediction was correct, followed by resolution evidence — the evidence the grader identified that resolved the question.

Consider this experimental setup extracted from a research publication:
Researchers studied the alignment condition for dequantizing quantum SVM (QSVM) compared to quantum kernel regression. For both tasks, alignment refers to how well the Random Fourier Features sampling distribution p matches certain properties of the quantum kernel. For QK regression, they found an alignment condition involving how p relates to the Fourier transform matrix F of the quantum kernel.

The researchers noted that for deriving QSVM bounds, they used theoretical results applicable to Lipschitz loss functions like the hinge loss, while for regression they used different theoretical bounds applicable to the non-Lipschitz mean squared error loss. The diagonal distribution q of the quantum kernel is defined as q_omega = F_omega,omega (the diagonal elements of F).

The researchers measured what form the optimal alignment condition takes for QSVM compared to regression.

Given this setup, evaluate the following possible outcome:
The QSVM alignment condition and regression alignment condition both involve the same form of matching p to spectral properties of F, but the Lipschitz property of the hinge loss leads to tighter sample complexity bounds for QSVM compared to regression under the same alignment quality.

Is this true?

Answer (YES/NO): NO